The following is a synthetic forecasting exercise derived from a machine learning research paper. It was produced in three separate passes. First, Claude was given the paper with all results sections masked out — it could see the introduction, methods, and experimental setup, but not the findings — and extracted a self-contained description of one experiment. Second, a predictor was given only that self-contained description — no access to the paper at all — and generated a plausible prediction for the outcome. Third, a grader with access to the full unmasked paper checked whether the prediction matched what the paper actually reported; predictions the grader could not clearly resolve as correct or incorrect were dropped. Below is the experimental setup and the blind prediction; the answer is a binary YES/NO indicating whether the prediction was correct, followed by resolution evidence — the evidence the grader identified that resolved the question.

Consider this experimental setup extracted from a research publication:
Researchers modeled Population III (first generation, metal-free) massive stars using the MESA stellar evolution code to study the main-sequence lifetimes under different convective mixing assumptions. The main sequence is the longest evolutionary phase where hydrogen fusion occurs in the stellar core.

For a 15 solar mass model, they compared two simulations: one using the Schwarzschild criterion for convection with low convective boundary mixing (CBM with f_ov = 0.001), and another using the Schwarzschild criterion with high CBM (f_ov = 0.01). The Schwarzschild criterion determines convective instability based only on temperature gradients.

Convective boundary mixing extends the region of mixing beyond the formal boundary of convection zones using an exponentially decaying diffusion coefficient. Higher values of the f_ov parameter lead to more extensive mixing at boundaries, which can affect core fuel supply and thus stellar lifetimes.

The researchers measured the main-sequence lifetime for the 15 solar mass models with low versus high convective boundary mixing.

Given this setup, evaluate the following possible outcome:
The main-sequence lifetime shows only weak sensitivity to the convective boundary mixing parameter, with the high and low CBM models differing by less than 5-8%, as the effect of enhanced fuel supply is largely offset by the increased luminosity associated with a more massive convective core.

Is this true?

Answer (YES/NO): NO